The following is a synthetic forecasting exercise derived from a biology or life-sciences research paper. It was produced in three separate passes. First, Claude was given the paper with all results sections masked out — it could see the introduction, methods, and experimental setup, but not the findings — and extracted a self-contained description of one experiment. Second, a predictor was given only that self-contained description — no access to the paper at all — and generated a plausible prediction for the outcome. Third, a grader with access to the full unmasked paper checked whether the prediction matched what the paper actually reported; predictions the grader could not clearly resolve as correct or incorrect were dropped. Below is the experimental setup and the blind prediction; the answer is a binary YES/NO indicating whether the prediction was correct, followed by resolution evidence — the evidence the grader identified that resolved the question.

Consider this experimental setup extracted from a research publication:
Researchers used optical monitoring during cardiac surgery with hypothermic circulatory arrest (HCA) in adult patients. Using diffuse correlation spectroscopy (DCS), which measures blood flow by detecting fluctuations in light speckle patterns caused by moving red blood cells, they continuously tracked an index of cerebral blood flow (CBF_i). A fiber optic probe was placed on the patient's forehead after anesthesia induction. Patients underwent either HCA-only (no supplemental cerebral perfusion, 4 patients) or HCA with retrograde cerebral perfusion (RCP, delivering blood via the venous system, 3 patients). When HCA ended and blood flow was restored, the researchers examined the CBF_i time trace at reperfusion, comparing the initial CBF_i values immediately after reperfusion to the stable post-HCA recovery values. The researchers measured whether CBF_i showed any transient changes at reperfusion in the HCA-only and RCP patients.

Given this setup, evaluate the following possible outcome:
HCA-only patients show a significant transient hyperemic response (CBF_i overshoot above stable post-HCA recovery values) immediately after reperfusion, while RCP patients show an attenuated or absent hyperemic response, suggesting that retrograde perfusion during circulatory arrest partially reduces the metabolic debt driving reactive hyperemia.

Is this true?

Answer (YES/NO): NO